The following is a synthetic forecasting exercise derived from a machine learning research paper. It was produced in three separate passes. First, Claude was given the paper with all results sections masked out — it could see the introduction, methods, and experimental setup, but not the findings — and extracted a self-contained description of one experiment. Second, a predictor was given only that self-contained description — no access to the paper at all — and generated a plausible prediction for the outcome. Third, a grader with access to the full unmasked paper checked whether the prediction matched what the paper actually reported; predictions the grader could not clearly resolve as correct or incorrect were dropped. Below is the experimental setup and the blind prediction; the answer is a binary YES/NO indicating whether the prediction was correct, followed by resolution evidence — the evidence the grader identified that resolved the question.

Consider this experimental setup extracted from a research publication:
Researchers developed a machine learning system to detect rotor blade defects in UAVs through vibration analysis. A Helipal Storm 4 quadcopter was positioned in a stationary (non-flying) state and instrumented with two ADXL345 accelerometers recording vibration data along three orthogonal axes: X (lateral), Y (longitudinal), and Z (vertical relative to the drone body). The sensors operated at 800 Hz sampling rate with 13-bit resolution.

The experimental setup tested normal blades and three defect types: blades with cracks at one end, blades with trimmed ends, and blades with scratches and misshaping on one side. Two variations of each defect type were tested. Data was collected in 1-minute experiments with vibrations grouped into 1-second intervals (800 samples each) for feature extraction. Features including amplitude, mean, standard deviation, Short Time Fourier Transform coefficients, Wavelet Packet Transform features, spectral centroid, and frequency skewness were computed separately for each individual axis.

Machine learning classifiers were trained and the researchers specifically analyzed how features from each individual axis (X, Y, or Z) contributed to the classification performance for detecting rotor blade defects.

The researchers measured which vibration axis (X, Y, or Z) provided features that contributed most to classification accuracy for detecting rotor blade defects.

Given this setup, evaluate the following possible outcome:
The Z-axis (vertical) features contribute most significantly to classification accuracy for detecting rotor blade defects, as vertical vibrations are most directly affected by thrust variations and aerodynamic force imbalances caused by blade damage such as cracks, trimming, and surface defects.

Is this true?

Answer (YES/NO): NO